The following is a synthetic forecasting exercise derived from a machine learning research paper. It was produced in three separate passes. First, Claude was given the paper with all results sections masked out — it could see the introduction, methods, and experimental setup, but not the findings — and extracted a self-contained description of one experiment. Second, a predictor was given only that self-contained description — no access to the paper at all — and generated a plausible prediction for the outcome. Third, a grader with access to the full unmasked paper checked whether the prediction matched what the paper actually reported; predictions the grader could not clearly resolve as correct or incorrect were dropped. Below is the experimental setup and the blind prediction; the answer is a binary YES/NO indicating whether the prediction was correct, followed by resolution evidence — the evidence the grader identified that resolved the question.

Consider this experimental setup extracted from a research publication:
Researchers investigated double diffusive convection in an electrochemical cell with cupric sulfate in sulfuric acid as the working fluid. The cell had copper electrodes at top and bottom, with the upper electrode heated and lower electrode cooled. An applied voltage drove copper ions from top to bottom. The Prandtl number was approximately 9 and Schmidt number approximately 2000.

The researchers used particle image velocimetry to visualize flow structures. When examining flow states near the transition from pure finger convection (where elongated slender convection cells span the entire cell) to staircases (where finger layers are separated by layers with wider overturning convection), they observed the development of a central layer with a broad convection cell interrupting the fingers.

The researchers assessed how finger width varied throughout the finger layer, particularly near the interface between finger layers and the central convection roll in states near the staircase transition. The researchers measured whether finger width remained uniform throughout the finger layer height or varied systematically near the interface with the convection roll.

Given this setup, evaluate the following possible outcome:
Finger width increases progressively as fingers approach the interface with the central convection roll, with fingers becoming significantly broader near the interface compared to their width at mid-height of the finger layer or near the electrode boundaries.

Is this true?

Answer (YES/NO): YES